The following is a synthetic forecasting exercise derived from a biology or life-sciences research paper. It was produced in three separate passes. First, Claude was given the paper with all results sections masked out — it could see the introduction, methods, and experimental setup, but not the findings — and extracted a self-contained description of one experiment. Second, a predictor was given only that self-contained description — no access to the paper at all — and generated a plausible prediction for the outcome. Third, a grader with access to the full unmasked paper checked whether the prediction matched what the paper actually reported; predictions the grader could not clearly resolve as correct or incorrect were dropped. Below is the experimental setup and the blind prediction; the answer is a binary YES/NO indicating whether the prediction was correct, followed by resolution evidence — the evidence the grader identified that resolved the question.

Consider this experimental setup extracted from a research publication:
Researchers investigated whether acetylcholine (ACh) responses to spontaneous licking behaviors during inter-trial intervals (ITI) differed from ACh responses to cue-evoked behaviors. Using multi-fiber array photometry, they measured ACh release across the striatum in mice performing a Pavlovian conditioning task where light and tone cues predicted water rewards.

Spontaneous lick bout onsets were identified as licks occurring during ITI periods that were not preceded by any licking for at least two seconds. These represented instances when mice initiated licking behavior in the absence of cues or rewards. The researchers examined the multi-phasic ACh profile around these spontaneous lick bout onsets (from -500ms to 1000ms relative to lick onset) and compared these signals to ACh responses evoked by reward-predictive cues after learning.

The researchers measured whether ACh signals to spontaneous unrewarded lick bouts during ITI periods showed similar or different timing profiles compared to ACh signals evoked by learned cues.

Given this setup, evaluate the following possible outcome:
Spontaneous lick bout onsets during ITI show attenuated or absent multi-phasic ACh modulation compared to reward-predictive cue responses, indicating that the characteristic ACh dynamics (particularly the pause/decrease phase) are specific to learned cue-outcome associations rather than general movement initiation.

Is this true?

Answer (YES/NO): NO